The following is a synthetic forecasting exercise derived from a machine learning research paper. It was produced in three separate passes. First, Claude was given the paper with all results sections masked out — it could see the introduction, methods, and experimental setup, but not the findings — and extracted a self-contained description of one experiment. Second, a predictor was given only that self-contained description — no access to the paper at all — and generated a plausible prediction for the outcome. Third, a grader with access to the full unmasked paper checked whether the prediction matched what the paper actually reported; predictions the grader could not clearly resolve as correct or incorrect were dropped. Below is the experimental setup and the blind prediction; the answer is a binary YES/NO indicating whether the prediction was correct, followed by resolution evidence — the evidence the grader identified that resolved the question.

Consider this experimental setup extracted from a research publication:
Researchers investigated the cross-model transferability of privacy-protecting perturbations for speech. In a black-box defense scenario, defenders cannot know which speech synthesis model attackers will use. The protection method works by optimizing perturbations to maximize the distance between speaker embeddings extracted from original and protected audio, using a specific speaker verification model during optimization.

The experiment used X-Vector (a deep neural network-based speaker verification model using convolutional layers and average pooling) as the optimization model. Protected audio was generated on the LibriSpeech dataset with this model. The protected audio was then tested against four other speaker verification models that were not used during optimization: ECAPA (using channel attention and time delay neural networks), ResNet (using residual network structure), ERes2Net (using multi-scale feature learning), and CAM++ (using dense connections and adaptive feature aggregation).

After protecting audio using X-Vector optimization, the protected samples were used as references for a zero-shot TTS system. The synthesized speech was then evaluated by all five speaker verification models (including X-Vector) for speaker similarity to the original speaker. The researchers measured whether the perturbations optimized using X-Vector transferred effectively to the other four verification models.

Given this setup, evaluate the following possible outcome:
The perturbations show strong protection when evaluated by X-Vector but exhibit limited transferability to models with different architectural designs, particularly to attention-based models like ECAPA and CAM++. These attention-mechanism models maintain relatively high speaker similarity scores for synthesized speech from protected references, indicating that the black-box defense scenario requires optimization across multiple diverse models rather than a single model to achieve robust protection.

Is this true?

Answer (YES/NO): NO